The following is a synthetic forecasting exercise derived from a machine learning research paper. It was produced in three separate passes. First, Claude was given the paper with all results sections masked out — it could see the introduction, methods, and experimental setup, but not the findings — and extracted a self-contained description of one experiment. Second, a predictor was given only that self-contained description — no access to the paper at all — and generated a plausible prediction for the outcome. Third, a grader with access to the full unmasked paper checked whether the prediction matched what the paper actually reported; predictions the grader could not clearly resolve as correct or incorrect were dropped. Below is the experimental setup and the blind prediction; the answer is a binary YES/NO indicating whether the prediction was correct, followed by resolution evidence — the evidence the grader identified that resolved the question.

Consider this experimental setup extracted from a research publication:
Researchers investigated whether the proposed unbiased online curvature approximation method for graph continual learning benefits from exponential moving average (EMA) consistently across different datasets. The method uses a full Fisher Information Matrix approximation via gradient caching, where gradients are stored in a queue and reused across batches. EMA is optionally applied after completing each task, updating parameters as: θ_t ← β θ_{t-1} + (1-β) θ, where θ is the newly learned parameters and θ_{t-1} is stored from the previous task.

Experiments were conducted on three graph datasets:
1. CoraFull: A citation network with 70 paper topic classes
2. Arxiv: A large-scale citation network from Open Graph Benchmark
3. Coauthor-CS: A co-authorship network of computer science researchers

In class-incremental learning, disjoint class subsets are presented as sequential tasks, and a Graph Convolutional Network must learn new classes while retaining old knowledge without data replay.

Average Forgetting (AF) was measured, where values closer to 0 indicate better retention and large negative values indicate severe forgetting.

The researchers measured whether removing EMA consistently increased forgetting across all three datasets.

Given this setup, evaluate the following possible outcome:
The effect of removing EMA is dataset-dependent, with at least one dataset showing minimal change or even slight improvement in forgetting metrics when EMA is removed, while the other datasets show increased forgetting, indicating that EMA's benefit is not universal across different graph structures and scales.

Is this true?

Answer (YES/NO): NO